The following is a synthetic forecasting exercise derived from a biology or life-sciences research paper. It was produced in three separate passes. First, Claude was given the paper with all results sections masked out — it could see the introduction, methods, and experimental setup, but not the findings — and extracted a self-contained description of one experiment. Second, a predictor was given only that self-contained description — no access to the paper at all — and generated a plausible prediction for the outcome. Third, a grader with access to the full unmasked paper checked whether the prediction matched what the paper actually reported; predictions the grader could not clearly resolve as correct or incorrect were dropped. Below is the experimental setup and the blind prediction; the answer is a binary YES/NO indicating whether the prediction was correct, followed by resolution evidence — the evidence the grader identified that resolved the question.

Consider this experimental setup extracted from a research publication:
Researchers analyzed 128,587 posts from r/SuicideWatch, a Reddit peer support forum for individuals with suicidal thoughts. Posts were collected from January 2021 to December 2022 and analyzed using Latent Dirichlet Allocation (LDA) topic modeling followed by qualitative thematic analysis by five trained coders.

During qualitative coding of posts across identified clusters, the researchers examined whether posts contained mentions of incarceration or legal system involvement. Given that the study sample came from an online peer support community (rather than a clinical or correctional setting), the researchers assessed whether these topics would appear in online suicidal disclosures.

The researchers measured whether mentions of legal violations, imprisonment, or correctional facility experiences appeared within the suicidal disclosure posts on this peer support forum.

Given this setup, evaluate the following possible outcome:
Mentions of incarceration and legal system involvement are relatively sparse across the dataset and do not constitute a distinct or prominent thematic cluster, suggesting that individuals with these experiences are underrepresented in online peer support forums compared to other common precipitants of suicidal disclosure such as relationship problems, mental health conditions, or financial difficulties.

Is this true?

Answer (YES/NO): YES